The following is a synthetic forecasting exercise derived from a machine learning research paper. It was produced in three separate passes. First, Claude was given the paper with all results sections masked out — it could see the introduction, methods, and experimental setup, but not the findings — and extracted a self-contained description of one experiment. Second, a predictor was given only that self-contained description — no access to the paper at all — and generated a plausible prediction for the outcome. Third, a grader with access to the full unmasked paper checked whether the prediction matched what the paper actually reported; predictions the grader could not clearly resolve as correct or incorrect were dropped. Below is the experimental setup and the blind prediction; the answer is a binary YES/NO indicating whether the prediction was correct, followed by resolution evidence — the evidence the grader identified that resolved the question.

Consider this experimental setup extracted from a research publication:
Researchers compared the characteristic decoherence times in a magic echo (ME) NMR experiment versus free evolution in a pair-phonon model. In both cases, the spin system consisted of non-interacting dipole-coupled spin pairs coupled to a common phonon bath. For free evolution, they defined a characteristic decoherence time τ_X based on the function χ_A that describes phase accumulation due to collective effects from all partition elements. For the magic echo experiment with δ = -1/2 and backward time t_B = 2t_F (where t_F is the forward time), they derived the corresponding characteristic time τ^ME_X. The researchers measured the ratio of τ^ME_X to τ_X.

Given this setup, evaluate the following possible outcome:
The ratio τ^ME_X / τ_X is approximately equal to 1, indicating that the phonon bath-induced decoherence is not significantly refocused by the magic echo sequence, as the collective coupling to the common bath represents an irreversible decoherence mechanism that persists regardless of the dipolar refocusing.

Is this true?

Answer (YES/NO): NO